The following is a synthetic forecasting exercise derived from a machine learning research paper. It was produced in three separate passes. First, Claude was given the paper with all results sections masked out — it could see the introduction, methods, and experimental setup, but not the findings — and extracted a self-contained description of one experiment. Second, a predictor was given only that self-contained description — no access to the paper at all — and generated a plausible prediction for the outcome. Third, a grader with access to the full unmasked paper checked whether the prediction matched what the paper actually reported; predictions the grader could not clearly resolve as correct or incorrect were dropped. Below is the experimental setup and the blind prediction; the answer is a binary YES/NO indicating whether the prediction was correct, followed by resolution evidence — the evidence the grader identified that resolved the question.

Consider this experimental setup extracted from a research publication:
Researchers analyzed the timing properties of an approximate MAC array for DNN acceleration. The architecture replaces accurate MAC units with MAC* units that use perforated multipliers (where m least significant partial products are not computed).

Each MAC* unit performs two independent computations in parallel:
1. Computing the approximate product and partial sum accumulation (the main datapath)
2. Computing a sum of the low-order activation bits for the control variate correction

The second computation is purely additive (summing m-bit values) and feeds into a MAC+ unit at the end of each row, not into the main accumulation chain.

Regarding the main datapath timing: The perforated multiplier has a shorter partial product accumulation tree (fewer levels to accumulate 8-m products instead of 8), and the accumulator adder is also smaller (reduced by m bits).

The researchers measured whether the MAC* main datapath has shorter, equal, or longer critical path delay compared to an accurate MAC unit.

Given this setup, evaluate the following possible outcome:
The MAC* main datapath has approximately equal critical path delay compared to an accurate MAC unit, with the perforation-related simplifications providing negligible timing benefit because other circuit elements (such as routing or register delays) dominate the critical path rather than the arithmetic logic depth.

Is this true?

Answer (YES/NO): NO